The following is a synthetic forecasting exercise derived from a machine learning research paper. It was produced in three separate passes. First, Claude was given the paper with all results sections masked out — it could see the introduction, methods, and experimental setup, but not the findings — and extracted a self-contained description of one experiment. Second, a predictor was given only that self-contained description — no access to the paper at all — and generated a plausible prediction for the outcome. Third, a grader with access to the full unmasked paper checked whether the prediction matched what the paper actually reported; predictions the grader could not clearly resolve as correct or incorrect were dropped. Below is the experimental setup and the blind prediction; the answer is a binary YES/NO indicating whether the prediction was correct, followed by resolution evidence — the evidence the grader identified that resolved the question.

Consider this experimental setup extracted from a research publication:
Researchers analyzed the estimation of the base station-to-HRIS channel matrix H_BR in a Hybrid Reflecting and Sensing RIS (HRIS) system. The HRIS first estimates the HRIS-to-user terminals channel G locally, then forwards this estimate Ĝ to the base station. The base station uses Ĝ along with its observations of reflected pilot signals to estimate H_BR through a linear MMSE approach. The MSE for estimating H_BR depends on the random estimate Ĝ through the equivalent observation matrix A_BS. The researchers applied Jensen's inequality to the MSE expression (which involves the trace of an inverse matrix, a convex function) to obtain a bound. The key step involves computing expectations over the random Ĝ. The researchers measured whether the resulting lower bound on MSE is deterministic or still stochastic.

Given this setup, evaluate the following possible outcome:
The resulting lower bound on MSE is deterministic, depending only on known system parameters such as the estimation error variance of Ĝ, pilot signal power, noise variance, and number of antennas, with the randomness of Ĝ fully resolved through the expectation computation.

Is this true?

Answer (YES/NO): YES